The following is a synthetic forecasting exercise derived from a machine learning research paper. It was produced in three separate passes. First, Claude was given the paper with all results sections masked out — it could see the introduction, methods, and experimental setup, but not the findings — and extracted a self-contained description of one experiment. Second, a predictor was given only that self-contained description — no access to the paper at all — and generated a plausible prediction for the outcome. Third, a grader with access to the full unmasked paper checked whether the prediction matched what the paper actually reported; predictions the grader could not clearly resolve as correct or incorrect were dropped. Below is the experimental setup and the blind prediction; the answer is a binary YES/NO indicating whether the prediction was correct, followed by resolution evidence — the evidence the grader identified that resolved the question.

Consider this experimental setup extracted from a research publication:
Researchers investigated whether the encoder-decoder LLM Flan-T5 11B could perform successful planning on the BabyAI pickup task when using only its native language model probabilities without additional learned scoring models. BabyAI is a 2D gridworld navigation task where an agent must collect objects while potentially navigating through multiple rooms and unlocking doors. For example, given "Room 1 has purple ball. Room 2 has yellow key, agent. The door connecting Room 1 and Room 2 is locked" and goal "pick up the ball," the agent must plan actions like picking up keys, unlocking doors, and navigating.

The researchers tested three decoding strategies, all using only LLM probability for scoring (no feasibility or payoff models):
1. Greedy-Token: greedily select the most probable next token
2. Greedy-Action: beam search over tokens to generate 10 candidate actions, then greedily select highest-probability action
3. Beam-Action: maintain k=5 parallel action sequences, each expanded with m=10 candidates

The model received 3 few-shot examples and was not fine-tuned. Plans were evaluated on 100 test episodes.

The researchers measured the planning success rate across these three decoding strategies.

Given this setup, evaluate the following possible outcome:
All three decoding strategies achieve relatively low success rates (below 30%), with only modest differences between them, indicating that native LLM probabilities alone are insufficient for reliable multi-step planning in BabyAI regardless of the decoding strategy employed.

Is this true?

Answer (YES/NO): YES